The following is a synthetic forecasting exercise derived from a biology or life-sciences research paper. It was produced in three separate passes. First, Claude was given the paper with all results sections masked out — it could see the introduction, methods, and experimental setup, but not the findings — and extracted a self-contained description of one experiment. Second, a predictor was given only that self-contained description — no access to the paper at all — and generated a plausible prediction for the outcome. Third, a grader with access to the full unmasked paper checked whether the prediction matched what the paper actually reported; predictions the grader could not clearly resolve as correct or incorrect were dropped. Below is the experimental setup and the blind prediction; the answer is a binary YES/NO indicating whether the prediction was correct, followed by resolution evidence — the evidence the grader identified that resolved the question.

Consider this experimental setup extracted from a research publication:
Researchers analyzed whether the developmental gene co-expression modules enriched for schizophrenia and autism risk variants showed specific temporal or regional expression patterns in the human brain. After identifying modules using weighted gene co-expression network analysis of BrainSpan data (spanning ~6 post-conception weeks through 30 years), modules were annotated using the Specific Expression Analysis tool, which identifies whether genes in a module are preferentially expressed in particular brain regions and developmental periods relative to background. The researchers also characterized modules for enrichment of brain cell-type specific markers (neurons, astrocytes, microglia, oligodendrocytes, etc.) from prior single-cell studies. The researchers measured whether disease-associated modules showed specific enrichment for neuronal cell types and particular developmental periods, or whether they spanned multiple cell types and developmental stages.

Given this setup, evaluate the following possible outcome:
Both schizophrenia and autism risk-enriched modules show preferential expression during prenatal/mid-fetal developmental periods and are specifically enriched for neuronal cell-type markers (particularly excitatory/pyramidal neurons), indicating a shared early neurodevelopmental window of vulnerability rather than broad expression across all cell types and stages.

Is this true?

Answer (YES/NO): NO